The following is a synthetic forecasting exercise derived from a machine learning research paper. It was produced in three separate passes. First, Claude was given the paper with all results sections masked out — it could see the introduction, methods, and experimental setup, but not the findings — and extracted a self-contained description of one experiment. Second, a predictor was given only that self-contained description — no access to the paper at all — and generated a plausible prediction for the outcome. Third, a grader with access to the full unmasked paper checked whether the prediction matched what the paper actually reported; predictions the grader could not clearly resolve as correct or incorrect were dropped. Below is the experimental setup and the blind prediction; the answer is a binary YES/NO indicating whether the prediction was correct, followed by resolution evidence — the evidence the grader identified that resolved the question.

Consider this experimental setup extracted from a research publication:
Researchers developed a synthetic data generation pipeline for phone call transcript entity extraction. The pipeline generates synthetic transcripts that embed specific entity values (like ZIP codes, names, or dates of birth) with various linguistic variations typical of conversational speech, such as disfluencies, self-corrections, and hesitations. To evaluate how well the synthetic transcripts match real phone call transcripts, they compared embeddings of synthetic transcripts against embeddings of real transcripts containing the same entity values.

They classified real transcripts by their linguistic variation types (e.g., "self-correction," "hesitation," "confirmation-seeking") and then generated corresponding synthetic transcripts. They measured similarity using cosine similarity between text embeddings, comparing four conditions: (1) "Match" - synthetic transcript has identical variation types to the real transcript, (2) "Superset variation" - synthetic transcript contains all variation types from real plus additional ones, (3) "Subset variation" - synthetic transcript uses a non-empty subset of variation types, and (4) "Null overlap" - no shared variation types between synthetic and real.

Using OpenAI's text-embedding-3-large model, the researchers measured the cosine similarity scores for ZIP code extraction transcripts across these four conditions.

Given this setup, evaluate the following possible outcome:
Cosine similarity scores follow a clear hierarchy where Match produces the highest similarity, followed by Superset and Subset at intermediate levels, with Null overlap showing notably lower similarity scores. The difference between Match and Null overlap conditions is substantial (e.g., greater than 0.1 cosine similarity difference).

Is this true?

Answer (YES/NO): YES